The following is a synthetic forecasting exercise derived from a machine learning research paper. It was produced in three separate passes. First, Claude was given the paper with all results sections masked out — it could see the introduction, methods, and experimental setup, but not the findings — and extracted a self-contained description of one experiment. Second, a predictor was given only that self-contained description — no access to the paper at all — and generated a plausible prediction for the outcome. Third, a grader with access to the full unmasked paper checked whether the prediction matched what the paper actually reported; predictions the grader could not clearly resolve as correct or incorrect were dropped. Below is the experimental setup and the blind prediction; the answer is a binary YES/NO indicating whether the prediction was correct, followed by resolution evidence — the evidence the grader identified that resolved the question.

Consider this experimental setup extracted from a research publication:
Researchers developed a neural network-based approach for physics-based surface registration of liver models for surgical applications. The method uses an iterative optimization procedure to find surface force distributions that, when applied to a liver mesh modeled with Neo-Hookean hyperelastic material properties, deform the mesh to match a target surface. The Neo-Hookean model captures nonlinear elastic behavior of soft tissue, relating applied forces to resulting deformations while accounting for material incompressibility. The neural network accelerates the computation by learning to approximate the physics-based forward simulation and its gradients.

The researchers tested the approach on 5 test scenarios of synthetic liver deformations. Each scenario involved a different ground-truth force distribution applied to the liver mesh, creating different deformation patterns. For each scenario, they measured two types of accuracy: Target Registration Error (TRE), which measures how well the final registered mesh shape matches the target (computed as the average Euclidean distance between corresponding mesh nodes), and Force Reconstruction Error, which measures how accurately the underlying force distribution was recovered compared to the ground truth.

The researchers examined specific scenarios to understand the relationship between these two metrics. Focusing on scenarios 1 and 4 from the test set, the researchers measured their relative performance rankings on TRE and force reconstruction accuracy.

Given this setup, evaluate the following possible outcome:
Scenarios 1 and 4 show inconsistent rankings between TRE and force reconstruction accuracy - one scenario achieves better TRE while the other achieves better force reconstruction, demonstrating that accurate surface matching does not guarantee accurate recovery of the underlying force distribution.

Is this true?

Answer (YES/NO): YES